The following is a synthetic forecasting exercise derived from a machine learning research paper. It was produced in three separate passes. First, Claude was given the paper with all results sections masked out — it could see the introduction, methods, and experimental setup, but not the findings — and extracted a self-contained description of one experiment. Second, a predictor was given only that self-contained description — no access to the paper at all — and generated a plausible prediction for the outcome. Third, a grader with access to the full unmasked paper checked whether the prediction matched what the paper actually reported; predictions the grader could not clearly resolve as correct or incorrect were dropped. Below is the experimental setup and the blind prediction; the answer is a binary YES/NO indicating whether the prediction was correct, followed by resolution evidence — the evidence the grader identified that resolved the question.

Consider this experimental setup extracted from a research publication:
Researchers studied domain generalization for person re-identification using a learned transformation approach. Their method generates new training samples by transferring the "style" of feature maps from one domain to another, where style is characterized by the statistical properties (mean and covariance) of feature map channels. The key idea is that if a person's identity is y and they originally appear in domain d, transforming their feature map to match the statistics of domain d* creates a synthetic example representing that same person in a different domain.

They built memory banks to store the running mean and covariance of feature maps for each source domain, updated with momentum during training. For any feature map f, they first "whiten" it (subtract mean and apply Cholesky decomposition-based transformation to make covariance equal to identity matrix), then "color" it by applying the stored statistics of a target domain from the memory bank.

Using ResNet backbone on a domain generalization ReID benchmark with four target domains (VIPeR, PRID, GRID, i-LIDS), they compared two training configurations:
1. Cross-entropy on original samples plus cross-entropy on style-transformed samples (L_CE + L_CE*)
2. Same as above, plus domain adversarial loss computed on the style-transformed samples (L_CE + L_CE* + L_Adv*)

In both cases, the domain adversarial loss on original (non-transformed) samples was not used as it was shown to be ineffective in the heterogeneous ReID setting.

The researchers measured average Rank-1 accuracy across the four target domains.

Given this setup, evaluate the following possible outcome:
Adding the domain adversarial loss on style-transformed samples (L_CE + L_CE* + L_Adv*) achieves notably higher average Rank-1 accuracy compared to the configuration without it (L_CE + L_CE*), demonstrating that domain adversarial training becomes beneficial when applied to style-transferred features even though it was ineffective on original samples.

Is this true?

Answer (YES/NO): YES